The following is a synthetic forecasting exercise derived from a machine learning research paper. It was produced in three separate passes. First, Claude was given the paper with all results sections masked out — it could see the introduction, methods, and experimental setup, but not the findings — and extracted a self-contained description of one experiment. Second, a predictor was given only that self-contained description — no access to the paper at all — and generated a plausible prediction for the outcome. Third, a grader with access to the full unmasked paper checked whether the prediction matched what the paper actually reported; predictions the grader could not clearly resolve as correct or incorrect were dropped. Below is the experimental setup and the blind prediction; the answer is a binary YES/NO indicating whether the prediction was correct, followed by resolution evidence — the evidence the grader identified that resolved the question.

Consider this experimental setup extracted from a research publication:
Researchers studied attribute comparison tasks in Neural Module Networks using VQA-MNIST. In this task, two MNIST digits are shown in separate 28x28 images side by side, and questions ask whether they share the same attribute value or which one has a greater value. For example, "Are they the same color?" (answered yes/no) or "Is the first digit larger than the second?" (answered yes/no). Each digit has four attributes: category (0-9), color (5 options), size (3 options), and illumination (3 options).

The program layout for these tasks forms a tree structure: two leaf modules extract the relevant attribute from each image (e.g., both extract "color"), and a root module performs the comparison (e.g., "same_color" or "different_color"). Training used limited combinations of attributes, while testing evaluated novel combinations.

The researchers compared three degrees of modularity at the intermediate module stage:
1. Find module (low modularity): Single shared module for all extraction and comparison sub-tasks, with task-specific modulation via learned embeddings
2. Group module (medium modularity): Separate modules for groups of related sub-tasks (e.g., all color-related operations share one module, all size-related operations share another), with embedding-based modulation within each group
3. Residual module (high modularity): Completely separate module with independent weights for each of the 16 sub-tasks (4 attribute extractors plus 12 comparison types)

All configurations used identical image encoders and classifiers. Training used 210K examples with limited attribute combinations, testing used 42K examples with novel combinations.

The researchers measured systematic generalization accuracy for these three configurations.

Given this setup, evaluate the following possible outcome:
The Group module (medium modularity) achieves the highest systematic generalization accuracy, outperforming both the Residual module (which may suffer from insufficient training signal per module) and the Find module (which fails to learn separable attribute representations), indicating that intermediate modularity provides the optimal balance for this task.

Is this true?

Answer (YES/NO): NO